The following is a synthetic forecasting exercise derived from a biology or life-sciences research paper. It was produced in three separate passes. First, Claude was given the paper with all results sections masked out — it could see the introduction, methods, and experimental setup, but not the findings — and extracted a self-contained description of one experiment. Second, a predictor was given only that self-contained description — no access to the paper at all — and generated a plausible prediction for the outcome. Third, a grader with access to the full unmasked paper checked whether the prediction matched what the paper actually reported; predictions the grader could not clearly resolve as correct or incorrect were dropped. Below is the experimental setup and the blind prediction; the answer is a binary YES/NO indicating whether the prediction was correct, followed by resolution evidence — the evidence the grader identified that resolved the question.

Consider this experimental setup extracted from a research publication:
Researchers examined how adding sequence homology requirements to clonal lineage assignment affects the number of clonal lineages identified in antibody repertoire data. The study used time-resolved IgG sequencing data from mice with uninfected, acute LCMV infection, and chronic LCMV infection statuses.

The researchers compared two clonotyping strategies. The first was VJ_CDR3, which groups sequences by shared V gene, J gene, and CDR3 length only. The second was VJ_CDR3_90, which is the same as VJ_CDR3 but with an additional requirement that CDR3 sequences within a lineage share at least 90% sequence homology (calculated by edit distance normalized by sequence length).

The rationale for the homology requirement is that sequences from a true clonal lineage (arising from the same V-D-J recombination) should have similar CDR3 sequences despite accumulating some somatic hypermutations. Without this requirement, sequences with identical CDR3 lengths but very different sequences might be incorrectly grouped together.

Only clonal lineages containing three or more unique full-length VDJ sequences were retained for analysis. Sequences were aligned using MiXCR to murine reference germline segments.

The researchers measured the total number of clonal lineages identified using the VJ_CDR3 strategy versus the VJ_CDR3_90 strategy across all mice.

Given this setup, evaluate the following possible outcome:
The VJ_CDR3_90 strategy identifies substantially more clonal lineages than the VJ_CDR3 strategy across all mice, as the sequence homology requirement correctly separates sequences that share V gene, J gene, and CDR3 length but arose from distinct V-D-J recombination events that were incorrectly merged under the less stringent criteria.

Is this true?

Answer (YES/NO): YES